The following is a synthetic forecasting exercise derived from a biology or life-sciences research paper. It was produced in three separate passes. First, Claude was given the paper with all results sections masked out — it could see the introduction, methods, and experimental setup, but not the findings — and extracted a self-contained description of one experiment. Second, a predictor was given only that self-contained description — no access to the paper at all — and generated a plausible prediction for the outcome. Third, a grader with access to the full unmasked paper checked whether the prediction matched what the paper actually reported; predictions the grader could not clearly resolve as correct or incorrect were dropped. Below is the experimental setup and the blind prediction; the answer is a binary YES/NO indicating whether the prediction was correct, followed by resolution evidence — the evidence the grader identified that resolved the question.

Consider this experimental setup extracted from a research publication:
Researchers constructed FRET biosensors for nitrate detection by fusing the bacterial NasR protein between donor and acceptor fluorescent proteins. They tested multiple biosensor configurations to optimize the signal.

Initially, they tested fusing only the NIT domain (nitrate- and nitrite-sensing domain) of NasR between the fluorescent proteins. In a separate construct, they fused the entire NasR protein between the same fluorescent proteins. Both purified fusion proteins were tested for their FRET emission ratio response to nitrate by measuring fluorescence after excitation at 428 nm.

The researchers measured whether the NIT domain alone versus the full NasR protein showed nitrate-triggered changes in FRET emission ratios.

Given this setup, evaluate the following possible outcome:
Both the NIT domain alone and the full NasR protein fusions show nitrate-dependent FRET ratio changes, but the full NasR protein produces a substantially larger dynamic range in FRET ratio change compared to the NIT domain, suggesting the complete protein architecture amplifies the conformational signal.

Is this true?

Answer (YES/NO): NO